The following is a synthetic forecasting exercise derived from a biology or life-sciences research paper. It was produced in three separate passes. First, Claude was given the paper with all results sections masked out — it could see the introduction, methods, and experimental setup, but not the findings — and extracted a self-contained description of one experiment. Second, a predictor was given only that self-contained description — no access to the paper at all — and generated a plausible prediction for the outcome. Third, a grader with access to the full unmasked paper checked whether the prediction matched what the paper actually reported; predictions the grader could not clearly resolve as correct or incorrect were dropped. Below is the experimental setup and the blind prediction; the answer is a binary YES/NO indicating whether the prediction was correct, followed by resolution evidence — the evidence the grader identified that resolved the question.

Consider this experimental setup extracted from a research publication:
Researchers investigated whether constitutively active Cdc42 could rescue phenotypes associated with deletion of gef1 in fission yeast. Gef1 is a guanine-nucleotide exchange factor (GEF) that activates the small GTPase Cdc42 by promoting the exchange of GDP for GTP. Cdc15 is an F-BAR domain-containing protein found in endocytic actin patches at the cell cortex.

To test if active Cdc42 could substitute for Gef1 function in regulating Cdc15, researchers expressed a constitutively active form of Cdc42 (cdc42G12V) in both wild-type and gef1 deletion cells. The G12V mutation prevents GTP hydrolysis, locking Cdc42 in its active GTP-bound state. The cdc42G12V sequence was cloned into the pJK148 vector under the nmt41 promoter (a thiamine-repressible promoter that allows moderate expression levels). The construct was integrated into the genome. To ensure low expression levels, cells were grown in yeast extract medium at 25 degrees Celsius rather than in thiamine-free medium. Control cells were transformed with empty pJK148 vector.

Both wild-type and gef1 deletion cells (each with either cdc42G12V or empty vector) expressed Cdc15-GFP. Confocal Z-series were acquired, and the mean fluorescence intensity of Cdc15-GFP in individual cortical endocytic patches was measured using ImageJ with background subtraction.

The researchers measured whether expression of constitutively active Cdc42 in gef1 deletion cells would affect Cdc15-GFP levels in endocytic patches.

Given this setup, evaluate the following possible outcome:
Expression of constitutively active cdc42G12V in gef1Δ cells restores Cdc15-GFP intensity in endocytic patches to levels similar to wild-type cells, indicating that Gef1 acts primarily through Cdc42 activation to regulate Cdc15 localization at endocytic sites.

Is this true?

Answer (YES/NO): YES